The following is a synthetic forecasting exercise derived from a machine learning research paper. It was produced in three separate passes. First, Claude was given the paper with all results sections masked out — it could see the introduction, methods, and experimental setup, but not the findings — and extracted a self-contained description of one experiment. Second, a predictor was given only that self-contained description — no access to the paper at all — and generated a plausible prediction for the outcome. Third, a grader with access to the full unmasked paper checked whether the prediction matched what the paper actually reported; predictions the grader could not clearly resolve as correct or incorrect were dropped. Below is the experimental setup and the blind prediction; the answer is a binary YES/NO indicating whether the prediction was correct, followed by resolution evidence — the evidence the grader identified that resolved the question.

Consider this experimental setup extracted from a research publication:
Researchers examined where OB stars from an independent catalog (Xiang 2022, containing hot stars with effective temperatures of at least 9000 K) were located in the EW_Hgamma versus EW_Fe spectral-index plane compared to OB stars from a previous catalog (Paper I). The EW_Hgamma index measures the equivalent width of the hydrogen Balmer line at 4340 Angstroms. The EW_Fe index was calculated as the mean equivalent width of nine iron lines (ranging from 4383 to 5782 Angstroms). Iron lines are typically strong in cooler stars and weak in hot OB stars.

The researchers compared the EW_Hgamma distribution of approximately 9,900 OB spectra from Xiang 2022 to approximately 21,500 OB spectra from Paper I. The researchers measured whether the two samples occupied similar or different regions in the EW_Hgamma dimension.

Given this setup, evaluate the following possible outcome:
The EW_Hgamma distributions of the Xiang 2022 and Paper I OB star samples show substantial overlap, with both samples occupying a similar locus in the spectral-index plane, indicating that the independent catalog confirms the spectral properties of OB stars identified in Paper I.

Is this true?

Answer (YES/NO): NO